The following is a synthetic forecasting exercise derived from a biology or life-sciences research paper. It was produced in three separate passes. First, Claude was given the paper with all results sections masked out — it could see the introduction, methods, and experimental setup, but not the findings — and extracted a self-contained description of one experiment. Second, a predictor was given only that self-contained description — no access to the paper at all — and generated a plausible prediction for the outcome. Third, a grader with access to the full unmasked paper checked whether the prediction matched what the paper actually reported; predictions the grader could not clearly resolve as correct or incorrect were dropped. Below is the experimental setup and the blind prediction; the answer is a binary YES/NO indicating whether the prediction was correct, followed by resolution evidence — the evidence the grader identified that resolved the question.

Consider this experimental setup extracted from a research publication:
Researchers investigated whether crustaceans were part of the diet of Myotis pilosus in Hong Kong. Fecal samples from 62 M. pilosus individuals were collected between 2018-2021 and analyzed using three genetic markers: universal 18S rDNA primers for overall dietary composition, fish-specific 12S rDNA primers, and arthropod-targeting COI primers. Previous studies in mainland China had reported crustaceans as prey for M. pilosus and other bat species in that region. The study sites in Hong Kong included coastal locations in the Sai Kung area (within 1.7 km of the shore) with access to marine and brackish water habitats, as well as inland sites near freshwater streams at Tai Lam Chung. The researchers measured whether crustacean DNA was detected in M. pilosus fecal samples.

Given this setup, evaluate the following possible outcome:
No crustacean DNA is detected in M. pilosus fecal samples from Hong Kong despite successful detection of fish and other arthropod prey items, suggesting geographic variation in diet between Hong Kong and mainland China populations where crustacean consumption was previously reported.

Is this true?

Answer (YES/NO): YES